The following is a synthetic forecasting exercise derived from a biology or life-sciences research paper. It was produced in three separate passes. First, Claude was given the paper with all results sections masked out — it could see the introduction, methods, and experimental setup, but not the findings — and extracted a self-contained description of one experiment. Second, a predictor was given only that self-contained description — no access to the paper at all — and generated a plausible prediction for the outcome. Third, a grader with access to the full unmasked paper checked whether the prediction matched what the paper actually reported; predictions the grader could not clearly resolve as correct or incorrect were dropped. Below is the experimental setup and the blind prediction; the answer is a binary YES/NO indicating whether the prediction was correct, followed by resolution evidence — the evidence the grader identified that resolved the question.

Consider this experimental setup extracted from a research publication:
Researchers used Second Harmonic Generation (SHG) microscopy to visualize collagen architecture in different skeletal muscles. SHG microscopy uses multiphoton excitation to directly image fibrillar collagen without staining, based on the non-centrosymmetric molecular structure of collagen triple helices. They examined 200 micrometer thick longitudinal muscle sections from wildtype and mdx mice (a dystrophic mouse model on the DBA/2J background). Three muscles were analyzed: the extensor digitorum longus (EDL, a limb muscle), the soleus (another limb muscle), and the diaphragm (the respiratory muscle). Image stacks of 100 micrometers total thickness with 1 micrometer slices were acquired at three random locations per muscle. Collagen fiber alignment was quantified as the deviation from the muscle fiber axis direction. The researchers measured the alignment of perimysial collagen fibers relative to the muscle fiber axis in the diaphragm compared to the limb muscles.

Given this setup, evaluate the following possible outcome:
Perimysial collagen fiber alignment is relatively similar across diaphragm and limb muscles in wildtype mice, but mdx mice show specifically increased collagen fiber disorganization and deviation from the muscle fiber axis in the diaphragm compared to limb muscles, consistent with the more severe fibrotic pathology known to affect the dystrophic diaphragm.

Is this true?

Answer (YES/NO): NO